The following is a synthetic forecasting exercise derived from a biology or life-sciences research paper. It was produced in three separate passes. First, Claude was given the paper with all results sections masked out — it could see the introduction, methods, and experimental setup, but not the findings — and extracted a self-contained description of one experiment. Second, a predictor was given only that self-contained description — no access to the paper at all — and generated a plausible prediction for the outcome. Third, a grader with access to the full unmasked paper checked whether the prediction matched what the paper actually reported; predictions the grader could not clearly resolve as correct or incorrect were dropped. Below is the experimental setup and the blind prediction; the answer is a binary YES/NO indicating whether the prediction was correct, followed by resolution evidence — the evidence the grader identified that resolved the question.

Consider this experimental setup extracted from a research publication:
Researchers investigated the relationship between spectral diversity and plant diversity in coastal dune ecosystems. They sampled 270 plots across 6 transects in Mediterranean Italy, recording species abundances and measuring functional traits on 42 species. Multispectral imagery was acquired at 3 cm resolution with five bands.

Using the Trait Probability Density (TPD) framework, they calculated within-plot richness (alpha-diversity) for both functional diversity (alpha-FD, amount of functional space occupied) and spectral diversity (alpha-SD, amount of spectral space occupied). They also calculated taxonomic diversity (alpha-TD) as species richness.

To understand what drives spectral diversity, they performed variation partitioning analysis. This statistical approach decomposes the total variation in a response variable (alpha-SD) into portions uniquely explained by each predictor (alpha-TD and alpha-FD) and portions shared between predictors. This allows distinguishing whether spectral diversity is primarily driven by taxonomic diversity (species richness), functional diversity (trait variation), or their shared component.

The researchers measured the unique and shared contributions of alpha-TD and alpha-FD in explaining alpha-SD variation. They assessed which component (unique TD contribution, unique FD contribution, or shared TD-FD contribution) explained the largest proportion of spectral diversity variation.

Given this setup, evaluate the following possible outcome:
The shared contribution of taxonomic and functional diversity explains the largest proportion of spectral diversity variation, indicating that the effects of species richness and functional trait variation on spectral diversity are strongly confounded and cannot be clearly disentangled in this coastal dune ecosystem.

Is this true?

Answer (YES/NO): NO